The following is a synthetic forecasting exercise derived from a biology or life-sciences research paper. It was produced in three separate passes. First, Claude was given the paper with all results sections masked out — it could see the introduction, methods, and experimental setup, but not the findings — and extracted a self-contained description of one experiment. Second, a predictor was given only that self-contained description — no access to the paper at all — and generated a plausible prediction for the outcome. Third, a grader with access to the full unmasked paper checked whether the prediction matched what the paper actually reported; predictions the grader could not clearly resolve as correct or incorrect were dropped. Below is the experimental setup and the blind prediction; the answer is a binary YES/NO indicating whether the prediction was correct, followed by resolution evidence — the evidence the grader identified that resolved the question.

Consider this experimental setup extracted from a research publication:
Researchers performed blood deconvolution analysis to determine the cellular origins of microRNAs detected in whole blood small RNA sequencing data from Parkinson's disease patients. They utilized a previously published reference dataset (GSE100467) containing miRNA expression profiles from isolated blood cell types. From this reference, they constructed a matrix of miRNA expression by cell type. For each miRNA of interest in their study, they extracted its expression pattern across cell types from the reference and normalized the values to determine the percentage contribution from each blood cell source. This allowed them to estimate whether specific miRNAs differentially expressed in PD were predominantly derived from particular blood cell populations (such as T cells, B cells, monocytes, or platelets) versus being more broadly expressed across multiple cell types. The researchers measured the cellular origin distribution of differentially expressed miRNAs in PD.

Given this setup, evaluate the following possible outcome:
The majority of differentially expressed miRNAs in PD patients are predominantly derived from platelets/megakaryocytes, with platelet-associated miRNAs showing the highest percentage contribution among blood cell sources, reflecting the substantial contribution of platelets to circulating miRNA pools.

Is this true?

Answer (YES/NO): NO